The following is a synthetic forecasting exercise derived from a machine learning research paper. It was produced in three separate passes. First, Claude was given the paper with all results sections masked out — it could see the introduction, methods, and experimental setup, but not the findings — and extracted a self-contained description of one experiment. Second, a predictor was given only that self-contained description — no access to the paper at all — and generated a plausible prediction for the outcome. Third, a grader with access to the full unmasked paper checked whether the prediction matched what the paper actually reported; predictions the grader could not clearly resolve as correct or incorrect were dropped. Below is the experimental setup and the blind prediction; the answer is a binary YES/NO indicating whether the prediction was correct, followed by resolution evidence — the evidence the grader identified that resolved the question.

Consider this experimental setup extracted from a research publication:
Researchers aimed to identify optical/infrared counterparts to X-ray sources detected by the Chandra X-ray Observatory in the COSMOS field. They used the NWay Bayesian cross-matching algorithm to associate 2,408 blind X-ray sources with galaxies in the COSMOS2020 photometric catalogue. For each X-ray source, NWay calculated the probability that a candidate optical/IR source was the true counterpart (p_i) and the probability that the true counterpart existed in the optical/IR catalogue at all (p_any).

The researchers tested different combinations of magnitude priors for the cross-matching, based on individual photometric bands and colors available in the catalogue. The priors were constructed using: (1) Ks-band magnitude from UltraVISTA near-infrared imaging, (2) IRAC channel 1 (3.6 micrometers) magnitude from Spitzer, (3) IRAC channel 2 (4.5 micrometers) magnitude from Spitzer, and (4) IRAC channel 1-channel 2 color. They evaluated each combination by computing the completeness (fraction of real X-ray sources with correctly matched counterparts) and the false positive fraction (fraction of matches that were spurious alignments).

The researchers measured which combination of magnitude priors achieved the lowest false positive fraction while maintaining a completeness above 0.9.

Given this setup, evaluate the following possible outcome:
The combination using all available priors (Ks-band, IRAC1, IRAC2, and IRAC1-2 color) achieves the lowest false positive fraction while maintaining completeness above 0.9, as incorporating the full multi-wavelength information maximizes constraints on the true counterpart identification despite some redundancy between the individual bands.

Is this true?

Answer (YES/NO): NO